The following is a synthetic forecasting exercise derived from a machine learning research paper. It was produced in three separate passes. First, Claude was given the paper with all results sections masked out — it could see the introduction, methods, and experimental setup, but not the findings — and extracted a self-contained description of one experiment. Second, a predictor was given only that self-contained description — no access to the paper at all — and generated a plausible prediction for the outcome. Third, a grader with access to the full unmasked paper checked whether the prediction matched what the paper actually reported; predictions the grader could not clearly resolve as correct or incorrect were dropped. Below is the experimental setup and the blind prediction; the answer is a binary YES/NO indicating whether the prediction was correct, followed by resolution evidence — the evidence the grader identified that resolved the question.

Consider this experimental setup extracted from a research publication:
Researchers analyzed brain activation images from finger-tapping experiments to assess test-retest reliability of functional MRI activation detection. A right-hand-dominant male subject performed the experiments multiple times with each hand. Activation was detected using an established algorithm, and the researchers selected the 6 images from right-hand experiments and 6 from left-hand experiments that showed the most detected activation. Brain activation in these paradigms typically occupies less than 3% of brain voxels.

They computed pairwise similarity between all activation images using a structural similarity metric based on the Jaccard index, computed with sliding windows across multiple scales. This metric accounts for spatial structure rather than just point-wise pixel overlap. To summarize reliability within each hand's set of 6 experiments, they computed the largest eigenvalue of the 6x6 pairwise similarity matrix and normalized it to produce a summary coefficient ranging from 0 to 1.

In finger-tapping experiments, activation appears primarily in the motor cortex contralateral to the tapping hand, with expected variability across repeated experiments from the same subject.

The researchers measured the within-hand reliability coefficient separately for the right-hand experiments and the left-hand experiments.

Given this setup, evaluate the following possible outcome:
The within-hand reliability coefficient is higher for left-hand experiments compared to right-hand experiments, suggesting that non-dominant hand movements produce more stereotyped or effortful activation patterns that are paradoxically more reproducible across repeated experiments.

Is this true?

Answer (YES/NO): YES